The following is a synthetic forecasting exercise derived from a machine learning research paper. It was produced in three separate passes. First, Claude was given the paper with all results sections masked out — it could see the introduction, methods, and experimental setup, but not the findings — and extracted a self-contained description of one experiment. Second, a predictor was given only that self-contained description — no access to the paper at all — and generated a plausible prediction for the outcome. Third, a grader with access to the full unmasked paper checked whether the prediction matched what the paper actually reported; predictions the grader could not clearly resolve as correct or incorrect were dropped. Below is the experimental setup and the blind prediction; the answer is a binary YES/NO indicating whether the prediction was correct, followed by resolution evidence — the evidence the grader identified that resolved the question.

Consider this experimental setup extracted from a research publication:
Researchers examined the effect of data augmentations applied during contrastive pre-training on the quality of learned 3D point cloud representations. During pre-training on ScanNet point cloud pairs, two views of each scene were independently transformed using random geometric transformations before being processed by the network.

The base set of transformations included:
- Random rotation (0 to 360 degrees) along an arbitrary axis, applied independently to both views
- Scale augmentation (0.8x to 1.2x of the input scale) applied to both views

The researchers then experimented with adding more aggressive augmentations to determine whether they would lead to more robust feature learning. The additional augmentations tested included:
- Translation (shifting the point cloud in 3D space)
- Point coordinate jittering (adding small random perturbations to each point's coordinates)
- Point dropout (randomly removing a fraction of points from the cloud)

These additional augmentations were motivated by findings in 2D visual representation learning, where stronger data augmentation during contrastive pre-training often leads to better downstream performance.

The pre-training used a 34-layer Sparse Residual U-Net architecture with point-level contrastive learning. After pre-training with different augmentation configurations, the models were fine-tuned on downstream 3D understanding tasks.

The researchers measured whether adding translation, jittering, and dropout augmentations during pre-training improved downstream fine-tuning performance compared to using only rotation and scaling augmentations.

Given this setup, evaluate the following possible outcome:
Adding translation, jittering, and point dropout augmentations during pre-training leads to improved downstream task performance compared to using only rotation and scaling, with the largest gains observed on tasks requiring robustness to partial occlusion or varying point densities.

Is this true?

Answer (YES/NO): NO